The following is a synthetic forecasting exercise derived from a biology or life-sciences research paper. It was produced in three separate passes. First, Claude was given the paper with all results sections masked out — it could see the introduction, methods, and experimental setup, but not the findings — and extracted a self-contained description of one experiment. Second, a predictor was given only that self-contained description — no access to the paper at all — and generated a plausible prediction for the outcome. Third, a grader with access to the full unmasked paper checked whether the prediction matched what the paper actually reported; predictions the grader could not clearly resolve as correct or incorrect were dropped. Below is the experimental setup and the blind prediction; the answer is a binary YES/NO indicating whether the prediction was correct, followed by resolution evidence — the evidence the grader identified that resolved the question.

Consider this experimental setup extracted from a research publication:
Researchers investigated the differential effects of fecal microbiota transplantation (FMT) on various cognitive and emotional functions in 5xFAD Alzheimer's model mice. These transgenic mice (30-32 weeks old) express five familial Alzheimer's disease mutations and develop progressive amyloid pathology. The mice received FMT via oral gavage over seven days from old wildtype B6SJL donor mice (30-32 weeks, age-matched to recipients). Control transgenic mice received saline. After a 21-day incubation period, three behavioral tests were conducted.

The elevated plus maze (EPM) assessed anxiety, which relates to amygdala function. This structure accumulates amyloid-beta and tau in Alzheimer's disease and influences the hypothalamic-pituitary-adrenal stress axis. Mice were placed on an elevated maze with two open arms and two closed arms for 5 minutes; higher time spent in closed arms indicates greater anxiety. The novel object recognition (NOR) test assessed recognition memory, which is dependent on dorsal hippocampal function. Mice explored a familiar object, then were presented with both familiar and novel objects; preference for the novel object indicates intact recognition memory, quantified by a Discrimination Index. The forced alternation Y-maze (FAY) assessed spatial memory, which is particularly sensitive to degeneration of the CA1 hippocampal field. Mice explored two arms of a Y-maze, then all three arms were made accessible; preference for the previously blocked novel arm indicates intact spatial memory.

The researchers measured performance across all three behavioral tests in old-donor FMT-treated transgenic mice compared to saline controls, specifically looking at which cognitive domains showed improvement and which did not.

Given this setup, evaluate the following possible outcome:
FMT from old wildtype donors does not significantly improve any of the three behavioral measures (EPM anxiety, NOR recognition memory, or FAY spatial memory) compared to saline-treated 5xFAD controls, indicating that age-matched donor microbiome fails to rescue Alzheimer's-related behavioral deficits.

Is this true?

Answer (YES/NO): NO